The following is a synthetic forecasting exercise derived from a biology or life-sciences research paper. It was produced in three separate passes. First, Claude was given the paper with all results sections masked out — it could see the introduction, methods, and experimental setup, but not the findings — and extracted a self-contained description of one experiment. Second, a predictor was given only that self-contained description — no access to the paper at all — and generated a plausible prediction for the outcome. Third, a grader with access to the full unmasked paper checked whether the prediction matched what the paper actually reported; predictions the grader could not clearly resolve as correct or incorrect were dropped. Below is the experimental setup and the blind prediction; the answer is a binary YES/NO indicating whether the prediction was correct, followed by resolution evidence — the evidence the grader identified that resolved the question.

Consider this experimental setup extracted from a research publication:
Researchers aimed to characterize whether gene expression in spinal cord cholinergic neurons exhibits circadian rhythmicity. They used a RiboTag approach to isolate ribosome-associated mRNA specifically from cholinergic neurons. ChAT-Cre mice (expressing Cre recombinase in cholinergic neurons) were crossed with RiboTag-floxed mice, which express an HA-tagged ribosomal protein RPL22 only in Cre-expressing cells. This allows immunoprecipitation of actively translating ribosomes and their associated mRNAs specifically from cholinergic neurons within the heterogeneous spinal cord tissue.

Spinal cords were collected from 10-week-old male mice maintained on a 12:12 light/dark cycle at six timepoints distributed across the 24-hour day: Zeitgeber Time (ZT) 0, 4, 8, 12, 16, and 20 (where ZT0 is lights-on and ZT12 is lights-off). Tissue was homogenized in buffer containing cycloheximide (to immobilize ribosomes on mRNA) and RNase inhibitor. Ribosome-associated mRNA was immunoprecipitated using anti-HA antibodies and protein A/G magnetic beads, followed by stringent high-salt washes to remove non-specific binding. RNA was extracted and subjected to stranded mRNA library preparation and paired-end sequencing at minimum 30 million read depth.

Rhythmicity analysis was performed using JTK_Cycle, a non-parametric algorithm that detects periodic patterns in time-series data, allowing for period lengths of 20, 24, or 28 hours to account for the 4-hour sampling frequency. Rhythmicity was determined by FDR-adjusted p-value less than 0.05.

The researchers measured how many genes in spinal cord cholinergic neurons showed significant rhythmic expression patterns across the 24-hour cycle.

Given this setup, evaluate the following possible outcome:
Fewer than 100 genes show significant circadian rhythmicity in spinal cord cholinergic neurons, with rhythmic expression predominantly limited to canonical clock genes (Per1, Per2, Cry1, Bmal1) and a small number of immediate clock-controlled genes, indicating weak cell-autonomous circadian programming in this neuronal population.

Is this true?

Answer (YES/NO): NO